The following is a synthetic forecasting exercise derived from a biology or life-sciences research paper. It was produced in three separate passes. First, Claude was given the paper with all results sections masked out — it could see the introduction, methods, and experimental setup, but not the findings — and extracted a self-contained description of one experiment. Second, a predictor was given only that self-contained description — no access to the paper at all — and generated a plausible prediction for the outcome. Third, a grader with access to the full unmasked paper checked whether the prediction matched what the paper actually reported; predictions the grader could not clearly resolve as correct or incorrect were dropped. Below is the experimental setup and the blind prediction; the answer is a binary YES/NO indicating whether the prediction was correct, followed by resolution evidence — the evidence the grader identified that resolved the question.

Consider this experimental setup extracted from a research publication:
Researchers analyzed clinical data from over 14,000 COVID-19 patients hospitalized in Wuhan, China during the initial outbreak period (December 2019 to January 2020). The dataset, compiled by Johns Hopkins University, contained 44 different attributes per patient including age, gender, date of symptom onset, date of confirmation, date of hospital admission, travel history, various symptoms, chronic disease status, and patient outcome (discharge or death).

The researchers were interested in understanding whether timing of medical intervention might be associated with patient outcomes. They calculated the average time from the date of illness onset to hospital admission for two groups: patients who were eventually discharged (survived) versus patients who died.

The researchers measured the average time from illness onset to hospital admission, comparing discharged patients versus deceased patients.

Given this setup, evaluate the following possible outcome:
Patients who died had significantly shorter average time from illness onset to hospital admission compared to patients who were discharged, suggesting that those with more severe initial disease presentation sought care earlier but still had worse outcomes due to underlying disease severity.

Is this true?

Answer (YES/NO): NO